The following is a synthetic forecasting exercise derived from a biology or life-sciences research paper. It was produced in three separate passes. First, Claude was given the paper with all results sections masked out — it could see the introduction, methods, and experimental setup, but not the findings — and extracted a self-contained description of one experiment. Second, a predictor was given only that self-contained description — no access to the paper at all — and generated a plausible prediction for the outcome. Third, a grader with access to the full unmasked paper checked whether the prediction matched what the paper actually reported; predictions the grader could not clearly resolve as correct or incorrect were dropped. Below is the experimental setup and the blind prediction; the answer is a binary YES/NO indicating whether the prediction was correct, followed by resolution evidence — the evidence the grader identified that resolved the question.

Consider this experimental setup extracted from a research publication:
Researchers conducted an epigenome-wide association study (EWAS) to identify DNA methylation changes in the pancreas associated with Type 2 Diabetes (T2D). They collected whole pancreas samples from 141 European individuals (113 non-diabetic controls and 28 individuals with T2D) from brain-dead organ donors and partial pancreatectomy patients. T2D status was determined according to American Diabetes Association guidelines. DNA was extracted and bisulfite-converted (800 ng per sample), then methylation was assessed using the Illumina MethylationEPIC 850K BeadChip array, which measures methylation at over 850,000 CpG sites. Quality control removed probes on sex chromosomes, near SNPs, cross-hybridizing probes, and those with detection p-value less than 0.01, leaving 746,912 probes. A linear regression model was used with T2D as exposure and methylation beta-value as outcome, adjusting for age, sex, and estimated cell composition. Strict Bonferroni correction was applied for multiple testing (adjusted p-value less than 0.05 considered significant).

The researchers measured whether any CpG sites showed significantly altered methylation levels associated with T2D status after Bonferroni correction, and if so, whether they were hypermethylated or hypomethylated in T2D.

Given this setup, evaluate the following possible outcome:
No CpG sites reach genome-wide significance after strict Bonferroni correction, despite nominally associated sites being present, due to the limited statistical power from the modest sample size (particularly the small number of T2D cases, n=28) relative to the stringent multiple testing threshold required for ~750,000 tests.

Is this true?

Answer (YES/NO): NO